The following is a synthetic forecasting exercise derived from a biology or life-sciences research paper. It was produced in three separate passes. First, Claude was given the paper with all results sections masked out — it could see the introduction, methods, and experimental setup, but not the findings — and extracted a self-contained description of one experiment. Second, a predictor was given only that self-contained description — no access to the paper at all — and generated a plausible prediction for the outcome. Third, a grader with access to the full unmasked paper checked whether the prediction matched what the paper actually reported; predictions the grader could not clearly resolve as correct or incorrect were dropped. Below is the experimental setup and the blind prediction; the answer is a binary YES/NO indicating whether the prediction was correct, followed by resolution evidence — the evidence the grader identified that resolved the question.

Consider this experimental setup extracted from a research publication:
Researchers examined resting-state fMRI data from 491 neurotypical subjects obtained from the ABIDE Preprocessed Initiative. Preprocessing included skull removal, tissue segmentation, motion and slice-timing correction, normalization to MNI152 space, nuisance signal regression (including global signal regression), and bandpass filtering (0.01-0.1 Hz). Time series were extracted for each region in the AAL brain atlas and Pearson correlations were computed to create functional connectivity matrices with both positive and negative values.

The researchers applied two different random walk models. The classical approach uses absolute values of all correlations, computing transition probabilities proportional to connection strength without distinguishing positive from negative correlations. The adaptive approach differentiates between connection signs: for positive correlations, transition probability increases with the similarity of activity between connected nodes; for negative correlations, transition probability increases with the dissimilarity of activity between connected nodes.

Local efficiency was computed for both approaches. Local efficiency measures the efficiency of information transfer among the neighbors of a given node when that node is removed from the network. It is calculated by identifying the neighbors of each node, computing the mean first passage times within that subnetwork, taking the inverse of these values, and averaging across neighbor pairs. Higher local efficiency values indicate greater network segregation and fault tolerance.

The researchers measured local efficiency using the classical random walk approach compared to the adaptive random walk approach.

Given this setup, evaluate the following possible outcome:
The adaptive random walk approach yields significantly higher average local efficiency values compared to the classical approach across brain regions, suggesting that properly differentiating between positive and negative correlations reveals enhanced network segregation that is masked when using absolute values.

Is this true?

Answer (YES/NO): NO